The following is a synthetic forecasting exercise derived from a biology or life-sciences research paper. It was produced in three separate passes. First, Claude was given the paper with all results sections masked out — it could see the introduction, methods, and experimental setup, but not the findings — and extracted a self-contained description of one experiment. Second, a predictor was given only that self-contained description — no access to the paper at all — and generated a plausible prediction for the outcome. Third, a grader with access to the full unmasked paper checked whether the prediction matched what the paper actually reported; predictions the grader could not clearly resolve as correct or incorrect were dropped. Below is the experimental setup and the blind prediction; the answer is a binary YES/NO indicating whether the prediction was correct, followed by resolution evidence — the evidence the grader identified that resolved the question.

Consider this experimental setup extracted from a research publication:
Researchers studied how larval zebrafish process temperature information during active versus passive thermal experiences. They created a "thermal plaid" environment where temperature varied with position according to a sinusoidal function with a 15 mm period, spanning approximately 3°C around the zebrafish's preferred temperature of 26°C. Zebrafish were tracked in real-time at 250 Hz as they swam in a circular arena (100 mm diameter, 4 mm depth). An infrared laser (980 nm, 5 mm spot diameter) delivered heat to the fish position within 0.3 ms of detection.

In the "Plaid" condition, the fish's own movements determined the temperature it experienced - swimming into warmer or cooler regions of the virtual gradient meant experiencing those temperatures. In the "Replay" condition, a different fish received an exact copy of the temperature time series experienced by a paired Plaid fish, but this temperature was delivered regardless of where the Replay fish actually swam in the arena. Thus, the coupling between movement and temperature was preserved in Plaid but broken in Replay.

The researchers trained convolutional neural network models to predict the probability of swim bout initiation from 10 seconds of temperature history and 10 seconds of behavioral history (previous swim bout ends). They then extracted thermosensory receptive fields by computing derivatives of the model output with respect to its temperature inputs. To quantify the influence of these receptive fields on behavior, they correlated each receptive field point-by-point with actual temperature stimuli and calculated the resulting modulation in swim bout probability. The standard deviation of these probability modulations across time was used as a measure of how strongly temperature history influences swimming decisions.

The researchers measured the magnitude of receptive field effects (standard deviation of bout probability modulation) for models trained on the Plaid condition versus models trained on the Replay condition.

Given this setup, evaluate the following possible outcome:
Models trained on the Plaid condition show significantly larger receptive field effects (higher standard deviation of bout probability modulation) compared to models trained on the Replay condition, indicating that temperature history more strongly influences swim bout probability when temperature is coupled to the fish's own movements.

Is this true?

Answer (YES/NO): YES